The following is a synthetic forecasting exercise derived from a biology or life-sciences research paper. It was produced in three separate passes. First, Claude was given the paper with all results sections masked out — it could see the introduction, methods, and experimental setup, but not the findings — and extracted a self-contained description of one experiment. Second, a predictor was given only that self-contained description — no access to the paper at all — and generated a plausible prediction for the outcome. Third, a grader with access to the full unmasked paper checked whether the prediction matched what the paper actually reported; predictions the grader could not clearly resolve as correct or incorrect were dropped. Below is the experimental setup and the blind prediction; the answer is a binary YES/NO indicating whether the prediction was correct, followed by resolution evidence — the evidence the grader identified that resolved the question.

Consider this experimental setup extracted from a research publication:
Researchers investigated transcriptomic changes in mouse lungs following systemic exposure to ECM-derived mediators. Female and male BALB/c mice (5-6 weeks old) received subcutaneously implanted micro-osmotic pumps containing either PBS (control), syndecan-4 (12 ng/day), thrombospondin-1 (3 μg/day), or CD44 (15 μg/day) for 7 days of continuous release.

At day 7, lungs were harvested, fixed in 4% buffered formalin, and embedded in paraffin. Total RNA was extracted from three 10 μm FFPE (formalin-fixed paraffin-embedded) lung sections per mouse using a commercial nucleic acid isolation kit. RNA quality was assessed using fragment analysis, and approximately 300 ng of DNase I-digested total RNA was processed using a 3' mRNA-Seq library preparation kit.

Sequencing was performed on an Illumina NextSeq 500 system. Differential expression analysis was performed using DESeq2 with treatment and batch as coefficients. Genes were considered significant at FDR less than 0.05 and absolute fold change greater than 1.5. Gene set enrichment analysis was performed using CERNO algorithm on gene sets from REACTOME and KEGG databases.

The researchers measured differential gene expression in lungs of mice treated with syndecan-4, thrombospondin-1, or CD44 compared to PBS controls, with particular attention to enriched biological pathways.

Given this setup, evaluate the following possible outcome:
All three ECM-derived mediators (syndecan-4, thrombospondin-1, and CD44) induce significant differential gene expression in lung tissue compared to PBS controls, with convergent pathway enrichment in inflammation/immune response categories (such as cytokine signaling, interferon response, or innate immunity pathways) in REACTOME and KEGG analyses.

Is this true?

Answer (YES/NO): NO